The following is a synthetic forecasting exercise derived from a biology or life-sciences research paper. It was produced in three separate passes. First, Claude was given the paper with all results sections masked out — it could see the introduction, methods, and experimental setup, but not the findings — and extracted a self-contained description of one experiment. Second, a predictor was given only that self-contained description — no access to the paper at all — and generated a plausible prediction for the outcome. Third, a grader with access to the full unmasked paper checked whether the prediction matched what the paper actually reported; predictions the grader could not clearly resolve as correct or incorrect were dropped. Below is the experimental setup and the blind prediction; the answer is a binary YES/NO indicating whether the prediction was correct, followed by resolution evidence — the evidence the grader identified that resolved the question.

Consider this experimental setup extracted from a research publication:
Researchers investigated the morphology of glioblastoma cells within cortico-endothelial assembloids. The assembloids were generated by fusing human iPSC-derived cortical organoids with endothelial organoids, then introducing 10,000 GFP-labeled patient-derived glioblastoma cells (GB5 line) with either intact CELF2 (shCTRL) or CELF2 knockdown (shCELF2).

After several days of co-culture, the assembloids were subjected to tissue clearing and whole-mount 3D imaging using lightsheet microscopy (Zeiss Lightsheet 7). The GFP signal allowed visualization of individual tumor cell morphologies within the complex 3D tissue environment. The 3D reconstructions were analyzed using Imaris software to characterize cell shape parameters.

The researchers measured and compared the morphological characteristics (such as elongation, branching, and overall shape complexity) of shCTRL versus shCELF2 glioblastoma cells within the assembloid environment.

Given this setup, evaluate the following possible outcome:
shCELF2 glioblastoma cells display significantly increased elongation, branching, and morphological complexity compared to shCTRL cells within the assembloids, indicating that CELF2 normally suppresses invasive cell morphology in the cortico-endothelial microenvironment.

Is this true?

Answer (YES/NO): NO